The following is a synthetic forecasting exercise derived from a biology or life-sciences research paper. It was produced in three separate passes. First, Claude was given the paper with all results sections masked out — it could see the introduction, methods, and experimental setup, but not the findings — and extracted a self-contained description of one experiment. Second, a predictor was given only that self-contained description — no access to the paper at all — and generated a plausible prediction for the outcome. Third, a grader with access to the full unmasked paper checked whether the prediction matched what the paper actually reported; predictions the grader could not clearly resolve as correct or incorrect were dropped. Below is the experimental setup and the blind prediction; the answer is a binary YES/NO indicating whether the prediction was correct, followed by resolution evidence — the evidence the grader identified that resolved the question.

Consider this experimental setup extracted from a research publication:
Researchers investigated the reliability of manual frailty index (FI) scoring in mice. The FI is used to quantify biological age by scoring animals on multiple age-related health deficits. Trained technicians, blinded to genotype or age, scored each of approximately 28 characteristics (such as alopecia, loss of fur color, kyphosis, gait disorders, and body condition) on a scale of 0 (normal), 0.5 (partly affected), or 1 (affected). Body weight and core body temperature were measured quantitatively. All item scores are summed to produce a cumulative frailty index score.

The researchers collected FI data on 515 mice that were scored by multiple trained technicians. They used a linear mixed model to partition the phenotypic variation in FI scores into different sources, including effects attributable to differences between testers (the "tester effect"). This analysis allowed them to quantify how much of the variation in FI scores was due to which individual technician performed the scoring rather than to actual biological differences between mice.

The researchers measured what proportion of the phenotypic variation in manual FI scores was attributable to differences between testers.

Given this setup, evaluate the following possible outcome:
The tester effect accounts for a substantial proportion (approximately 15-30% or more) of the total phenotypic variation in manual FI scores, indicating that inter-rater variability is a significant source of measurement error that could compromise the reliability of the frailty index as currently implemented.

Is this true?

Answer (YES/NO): YES